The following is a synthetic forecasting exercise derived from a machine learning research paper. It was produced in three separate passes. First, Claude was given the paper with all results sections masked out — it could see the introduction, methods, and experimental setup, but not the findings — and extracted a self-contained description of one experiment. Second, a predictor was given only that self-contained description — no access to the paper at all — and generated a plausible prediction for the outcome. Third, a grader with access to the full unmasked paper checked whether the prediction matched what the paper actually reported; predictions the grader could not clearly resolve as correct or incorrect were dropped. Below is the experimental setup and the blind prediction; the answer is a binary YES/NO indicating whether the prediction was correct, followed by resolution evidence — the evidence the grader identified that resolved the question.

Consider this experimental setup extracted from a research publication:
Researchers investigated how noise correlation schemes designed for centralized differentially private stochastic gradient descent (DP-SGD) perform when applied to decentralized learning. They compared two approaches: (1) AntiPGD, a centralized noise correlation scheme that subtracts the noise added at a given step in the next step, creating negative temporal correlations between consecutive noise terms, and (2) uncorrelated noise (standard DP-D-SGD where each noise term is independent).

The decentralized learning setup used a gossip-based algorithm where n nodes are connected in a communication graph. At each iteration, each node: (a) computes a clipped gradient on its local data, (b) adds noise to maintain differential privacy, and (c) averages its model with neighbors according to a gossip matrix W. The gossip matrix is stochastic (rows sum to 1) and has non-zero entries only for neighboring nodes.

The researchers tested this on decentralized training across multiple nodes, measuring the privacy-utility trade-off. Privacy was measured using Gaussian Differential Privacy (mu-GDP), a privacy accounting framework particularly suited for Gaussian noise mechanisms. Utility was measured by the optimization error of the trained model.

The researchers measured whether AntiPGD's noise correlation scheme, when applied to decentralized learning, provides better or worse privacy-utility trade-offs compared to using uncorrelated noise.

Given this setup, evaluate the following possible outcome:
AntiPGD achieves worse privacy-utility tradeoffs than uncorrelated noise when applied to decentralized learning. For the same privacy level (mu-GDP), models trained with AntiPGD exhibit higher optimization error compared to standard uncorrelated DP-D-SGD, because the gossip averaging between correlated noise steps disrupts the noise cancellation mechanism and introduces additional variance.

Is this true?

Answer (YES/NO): YES